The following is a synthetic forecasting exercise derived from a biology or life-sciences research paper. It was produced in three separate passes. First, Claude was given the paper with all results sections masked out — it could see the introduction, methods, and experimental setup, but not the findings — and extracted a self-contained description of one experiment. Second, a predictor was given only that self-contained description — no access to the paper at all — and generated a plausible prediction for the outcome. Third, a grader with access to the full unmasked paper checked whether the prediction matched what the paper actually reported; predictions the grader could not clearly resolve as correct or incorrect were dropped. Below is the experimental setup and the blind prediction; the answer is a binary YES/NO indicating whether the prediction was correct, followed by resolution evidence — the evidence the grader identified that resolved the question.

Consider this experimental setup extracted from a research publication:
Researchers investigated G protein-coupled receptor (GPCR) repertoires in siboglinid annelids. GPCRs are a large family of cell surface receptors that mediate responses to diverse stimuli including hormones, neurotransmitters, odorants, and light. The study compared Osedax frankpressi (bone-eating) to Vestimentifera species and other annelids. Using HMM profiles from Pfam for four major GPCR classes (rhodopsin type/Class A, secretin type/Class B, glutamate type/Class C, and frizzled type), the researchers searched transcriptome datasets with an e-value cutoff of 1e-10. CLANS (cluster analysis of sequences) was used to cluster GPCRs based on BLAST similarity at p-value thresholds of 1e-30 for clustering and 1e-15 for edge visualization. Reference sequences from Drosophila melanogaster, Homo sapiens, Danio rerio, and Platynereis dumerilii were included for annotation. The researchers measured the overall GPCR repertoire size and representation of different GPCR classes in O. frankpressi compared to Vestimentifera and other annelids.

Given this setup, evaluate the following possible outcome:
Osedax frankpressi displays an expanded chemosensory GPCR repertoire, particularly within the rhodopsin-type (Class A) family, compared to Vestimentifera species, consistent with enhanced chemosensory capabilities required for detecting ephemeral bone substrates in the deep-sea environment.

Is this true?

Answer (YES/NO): NO